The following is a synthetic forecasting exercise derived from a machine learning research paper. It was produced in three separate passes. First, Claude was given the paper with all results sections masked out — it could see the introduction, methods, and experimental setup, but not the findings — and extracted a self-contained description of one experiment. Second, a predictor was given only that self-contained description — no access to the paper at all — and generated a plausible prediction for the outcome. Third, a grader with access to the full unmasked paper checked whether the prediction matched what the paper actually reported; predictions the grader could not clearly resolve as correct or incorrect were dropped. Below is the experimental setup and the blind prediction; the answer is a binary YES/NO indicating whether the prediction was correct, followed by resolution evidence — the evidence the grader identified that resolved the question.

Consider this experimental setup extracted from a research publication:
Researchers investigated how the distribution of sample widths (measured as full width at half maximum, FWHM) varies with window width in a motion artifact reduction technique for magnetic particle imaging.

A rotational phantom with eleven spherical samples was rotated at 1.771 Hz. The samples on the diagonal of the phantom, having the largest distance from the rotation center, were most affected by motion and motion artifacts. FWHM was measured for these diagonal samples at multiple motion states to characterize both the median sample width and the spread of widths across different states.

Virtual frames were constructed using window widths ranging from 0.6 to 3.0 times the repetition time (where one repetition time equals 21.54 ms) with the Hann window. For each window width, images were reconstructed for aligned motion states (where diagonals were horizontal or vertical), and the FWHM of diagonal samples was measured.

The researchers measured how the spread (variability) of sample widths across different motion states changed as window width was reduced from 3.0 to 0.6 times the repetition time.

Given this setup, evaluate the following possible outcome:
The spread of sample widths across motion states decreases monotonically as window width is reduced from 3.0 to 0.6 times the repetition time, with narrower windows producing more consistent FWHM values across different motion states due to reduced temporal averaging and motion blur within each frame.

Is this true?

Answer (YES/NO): NO